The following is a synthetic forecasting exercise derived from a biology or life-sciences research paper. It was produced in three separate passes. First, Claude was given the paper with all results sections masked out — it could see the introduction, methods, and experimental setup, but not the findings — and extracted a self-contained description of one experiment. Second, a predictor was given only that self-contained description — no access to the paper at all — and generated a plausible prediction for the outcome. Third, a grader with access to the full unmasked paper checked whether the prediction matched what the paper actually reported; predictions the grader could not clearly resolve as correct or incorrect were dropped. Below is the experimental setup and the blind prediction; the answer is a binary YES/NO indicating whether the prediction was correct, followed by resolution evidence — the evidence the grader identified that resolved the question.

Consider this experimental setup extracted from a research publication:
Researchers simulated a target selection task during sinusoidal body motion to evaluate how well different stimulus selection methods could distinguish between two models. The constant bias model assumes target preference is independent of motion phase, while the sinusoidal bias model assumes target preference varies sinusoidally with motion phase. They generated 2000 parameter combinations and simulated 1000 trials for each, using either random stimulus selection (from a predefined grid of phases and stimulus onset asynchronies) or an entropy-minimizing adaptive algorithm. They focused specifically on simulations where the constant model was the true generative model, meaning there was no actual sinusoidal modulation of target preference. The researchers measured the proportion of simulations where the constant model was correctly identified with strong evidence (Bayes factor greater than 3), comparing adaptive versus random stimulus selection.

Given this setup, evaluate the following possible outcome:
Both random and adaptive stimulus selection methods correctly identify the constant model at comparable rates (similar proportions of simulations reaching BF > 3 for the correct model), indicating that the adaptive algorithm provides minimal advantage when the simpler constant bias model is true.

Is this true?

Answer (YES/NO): NO